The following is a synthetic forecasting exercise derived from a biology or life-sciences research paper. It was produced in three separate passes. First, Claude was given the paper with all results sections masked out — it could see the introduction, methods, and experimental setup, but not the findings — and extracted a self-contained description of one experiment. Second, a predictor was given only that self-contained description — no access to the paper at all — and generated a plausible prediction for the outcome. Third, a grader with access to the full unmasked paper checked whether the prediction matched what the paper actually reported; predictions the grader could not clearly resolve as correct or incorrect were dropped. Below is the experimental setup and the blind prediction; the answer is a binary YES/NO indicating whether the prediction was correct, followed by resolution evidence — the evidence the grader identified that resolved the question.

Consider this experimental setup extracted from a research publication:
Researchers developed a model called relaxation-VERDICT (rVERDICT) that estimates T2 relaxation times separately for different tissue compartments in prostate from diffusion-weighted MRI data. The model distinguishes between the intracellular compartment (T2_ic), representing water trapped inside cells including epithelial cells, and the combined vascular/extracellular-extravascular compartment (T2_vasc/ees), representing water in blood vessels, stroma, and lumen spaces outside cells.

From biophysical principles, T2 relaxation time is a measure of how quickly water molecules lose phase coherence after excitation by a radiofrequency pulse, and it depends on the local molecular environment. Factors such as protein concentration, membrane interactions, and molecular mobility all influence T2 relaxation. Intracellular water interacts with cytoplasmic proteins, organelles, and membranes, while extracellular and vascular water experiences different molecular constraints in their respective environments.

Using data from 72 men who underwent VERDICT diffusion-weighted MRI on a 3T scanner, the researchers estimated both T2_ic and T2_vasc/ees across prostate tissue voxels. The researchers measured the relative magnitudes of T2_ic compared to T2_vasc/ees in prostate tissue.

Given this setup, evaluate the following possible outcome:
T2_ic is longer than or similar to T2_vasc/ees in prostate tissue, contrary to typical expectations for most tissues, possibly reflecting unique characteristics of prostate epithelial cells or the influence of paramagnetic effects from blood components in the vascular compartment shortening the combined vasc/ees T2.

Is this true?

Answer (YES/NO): NO